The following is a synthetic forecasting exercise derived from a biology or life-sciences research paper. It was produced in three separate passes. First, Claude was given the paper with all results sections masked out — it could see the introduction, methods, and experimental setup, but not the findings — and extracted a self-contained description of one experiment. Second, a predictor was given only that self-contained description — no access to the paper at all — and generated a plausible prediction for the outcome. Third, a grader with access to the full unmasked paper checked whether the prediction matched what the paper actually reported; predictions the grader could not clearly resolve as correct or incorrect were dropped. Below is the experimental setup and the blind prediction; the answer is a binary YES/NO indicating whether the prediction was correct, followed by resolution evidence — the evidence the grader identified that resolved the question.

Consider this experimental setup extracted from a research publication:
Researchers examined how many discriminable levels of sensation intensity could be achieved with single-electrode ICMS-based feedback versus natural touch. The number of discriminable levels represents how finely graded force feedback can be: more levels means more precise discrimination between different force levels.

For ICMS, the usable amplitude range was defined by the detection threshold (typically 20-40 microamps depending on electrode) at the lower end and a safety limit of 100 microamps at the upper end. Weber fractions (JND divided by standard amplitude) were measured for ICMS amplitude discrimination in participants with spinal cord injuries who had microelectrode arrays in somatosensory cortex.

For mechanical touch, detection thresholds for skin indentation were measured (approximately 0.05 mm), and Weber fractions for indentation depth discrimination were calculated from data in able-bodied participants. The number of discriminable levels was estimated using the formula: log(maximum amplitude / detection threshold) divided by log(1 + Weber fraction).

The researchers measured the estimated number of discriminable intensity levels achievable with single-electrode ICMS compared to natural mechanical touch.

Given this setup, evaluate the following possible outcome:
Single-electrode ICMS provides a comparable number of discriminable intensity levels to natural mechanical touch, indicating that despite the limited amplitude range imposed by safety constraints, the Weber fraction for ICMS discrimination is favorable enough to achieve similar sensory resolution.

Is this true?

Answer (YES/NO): NO